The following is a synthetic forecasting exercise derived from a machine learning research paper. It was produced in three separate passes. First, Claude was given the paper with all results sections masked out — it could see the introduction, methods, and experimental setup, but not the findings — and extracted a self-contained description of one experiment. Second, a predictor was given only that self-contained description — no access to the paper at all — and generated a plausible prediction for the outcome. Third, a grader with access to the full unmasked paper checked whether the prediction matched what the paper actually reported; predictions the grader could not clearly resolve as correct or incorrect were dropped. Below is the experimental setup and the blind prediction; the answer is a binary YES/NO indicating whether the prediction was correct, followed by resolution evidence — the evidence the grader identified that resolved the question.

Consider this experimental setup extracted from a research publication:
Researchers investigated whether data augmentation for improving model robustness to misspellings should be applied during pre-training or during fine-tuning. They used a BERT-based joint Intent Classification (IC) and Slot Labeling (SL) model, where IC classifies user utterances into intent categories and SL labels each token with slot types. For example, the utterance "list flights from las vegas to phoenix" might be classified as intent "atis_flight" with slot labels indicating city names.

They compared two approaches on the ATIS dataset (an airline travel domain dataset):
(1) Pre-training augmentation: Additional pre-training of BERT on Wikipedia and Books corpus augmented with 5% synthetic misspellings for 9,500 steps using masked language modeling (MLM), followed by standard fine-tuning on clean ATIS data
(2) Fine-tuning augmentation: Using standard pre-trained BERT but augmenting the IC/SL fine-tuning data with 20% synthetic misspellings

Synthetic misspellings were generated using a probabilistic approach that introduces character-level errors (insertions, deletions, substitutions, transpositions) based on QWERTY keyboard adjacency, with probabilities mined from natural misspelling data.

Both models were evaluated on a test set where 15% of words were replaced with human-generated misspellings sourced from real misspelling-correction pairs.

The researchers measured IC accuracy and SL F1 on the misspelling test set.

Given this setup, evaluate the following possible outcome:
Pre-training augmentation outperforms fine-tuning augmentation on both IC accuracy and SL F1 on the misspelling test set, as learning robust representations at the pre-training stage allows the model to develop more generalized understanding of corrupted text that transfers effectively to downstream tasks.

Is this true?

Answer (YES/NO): NO